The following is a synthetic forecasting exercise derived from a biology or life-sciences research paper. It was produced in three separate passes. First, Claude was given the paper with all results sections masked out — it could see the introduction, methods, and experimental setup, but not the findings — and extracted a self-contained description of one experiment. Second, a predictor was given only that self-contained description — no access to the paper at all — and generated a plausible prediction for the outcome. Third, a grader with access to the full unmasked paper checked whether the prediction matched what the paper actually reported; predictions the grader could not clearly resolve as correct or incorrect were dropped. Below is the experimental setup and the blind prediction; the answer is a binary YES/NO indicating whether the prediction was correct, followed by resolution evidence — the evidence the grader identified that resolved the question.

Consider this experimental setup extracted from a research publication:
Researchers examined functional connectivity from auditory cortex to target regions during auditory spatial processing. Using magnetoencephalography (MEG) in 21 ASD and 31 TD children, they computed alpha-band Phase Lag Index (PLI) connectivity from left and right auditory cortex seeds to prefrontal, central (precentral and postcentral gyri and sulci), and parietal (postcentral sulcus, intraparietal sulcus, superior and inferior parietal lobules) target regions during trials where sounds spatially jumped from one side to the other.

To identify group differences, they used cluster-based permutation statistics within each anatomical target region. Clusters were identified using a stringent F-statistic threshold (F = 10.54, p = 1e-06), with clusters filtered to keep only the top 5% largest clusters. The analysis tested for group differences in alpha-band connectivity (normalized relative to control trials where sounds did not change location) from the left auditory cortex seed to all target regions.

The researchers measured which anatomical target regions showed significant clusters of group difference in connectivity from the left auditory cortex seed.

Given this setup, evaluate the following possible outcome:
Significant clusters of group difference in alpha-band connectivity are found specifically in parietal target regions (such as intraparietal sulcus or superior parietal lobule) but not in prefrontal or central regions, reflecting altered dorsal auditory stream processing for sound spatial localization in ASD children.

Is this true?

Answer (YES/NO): NO